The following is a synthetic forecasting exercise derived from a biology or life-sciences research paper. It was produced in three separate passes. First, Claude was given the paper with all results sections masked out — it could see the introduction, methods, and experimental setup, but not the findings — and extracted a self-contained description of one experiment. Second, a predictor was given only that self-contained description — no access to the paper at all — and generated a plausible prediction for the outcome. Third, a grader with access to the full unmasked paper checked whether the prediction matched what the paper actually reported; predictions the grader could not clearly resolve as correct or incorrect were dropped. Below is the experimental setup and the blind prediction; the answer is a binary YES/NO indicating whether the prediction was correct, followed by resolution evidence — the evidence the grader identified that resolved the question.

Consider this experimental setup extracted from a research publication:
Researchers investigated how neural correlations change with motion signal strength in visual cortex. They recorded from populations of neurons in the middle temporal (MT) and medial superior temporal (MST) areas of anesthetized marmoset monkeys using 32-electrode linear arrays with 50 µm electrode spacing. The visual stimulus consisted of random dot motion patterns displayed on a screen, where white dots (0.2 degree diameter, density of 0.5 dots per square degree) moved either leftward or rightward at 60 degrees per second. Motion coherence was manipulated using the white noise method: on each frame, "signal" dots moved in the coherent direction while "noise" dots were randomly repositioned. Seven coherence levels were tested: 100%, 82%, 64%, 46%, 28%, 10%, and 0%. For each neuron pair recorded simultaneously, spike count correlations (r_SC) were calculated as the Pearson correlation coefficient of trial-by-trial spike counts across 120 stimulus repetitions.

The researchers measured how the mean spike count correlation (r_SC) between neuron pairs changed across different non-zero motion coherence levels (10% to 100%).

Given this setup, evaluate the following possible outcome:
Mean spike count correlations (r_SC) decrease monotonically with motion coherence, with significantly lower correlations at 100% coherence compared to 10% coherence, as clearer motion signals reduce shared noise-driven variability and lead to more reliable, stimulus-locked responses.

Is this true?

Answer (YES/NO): YES